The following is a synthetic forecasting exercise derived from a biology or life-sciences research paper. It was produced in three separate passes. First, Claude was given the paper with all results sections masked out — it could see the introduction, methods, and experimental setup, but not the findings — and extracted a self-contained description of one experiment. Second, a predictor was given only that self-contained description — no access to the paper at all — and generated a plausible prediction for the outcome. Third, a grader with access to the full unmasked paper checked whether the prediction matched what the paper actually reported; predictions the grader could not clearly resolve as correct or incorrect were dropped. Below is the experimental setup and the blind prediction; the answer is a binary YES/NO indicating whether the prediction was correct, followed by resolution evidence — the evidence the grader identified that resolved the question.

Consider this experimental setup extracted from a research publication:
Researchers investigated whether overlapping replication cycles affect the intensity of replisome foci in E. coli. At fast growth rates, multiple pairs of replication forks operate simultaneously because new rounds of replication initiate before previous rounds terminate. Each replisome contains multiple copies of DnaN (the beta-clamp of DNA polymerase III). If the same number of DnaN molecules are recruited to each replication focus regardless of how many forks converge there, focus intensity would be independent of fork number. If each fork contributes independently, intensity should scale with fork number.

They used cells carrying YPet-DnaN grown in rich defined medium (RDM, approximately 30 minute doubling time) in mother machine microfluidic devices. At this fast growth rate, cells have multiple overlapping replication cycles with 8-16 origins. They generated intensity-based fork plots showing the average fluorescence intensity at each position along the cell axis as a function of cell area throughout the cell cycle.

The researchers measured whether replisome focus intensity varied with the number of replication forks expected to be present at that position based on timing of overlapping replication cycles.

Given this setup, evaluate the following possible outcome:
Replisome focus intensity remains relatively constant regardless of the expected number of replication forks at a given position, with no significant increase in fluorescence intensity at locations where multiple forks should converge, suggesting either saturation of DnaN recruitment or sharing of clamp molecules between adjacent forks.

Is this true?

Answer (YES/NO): YES